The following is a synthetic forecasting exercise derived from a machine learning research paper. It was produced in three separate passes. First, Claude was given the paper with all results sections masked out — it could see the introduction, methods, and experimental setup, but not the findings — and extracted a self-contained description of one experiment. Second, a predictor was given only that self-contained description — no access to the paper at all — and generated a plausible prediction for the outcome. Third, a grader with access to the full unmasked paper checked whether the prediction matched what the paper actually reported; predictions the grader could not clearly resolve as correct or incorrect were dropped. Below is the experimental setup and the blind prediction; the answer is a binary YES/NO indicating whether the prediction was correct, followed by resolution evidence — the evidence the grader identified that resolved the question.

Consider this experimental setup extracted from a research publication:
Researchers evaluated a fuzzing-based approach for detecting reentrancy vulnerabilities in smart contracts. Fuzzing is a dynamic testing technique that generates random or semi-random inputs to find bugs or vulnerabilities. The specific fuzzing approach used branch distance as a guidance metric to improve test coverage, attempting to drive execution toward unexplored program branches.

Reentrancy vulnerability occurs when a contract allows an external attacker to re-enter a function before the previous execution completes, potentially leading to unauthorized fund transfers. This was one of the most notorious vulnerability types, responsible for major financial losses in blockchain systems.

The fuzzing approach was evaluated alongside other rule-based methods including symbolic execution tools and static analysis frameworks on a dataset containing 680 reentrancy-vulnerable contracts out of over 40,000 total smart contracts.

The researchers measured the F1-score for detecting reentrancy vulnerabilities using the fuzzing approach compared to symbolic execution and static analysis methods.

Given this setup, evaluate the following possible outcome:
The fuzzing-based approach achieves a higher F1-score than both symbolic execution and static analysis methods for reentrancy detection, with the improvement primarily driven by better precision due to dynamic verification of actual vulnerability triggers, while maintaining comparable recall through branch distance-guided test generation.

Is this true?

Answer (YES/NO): NO